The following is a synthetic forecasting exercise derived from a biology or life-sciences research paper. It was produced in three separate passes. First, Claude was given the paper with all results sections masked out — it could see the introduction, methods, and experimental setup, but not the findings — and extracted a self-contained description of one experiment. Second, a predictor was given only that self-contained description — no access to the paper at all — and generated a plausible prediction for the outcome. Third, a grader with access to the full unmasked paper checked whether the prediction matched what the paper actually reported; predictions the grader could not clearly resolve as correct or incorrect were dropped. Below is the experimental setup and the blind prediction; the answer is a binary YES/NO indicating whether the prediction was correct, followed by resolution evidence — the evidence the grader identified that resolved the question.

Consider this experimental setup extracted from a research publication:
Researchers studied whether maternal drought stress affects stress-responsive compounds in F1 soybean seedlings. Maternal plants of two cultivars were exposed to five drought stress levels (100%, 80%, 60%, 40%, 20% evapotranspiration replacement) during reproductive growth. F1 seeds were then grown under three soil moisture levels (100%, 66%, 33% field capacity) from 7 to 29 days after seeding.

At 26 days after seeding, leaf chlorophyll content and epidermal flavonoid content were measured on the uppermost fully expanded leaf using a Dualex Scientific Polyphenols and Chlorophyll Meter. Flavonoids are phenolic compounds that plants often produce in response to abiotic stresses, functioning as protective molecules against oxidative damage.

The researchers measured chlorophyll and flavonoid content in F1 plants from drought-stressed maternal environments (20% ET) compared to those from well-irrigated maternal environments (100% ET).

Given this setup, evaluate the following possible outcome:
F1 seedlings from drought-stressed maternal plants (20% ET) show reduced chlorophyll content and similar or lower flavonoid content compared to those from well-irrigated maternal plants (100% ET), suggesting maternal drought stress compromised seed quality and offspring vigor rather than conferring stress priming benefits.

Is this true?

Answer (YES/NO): NO